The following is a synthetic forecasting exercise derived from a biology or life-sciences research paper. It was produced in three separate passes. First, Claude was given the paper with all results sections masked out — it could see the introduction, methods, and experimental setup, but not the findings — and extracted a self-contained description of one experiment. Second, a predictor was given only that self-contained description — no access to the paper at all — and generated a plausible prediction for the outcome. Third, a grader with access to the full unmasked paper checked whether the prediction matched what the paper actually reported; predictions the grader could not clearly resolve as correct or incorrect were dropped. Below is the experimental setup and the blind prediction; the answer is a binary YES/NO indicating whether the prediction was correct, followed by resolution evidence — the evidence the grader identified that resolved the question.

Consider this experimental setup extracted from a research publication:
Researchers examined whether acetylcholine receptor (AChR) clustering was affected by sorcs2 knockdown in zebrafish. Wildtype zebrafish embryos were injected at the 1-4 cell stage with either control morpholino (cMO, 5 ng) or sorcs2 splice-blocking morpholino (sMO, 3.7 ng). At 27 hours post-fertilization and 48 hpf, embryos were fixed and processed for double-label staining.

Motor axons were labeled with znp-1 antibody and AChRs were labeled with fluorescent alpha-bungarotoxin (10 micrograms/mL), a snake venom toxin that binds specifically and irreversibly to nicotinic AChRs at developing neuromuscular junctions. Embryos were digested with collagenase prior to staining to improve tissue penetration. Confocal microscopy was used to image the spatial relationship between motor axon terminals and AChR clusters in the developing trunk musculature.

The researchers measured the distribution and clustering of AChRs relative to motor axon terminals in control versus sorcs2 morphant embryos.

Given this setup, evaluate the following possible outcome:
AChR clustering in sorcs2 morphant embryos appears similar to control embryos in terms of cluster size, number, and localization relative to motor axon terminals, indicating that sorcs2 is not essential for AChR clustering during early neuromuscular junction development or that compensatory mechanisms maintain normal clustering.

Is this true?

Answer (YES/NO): NO